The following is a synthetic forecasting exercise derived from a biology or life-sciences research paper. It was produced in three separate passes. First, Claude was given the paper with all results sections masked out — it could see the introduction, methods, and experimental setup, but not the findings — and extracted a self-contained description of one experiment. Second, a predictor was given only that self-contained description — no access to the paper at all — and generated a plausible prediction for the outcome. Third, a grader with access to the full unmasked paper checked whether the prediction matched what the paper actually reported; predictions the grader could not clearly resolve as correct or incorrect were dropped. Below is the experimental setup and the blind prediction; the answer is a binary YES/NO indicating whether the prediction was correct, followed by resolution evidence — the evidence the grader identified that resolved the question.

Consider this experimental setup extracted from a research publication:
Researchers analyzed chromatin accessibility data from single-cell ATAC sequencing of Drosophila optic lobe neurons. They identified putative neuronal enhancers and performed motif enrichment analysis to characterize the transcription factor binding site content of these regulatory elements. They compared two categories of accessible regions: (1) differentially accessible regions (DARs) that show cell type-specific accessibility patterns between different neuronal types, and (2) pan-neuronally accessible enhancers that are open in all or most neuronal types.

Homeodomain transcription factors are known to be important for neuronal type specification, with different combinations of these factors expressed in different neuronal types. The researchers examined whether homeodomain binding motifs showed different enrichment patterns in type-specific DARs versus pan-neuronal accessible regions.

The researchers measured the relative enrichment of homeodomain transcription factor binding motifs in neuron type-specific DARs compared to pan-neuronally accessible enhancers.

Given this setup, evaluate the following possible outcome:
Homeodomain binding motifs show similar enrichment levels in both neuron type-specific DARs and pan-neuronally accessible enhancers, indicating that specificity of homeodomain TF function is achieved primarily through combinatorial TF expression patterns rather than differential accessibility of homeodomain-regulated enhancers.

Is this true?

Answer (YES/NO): NO